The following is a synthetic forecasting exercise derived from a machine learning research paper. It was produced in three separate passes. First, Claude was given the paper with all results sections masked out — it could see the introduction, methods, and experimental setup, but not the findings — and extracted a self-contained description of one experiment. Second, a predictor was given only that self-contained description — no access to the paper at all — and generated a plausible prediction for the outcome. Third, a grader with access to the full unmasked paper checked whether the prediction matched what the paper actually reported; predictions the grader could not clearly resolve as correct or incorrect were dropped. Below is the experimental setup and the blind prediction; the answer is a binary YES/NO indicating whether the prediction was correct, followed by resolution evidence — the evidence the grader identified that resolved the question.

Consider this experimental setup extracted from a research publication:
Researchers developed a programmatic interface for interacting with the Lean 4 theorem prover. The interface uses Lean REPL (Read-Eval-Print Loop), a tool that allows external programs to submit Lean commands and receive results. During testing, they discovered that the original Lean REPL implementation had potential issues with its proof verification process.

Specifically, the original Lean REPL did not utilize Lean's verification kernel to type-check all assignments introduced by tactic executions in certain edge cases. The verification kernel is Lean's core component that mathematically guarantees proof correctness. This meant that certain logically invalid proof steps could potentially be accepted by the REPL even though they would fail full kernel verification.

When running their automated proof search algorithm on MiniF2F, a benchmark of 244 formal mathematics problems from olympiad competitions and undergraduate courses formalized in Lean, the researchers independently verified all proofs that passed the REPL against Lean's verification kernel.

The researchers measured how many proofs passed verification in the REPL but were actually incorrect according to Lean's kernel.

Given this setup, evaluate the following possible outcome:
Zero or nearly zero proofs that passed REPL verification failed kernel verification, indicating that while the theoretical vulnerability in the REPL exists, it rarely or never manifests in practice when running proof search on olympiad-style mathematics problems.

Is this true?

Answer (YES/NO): NO